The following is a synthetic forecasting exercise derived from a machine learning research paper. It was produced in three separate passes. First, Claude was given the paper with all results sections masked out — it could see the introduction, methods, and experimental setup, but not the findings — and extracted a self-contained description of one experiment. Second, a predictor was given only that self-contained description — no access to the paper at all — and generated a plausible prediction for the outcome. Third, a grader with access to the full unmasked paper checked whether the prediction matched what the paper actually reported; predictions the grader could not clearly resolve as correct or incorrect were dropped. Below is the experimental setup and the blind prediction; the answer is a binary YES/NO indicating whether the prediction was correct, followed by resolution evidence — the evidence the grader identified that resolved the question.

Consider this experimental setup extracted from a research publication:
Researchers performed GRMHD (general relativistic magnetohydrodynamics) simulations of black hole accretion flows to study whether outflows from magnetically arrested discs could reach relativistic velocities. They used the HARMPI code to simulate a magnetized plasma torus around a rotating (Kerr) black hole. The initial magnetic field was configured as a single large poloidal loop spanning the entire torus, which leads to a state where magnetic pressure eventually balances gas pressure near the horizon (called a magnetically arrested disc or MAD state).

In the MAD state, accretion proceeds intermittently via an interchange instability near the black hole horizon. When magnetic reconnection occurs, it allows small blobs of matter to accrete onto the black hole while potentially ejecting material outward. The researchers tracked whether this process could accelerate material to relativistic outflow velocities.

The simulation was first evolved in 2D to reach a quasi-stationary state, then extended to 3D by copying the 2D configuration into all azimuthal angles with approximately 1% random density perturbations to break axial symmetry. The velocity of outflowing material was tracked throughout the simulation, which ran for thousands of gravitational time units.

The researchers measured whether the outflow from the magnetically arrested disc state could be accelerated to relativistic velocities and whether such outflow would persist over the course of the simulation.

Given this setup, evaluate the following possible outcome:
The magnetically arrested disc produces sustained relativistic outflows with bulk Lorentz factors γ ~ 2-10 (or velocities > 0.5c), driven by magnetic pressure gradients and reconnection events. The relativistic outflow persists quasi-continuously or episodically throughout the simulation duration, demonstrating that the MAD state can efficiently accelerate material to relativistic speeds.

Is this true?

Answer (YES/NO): NO